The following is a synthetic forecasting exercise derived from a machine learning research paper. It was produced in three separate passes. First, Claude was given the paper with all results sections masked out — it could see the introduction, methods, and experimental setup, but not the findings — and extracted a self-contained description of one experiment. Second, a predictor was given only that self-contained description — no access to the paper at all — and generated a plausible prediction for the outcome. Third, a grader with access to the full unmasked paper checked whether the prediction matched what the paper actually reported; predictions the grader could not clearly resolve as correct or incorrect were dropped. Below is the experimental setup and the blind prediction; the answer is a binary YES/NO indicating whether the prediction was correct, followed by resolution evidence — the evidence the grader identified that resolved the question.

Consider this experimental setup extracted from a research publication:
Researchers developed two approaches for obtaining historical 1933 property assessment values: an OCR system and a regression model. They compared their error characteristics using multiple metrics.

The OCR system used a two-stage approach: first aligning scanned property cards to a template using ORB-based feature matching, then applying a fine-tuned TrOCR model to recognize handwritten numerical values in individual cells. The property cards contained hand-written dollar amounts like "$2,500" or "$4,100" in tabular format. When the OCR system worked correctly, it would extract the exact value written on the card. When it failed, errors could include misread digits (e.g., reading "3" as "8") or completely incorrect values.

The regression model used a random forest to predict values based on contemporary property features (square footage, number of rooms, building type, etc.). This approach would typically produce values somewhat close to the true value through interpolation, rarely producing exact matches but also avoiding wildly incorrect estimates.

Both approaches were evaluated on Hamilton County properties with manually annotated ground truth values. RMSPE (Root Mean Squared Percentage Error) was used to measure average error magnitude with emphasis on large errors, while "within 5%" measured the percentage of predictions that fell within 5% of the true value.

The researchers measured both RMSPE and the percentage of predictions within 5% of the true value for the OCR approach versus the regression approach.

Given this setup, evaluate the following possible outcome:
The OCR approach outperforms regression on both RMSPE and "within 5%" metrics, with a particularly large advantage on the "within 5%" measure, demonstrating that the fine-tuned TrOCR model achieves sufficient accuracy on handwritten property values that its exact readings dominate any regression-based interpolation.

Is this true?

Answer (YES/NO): NO